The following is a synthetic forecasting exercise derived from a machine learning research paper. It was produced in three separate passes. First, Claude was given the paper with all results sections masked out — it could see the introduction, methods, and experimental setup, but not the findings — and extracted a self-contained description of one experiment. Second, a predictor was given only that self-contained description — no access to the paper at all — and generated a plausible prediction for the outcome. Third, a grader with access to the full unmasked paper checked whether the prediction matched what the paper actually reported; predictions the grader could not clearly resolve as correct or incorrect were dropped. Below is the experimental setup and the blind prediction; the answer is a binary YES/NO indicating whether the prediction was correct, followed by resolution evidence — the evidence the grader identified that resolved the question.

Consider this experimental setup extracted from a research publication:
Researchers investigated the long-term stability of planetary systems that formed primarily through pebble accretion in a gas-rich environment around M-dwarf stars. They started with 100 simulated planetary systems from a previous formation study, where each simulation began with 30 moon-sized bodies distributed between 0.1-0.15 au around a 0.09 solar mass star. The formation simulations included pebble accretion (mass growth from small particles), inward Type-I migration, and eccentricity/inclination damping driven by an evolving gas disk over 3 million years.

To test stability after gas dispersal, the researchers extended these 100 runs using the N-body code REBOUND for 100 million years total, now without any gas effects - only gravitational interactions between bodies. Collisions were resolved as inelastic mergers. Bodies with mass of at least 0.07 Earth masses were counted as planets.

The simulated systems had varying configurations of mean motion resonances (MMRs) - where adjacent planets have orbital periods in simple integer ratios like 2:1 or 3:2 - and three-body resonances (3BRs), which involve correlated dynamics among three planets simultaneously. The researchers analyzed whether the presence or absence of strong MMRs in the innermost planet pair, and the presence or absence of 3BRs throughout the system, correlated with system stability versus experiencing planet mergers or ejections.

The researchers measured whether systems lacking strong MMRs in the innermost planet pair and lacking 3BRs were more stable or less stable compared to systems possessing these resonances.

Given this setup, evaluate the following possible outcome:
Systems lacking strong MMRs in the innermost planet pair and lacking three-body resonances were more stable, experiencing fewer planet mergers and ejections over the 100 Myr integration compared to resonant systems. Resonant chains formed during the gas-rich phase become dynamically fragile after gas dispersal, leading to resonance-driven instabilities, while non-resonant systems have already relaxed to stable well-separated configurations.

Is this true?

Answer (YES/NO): NO